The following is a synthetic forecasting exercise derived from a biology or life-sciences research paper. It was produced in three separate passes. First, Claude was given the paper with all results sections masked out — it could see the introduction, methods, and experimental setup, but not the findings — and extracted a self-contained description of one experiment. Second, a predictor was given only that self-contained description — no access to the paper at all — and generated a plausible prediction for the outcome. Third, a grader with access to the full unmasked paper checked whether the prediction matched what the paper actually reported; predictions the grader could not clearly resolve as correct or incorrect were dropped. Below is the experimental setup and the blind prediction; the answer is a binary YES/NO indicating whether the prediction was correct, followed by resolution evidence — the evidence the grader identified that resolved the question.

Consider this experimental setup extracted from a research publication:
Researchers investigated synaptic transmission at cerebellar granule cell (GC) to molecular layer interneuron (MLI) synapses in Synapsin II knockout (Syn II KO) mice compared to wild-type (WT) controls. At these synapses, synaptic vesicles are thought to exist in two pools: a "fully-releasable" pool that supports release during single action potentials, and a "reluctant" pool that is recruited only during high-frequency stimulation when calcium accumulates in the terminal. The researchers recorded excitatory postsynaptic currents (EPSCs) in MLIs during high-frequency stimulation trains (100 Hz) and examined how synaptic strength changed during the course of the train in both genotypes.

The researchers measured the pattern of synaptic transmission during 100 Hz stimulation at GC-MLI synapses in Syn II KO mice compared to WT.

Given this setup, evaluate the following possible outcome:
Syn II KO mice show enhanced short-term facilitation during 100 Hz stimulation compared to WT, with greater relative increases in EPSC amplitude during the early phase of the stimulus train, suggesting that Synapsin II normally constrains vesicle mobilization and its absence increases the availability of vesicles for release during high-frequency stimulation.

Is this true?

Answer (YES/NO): NO